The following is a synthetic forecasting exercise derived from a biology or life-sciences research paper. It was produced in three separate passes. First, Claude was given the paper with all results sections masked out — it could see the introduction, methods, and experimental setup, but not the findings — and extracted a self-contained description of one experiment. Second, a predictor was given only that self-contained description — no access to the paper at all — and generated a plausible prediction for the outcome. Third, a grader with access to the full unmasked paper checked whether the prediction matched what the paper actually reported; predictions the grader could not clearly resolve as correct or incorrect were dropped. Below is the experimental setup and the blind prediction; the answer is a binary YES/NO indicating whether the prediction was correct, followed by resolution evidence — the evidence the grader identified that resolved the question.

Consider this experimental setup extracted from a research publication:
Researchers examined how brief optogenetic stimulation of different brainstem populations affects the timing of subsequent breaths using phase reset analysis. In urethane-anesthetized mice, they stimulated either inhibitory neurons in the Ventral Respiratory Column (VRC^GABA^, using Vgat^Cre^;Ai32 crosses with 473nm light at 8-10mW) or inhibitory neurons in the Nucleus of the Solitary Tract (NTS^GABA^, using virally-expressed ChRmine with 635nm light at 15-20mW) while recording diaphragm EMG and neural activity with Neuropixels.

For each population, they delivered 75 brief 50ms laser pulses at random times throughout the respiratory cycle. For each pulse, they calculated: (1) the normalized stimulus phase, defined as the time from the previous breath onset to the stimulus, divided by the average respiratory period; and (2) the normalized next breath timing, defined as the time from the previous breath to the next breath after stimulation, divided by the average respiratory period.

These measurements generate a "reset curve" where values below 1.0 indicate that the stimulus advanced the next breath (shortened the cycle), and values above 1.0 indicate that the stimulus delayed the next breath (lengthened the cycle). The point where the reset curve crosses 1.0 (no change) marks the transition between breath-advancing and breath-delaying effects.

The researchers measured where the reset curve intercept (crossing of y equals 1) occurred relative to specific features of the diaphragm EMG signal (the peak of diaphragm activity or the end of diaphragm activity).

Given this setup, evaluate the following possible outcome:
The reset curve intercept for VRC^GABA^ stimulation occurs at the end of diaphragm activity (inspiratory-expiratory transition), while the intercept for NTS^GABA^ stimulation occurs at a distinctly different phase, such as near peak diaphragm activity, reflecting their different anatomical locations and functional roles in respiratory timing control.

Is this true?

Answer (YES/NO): YES